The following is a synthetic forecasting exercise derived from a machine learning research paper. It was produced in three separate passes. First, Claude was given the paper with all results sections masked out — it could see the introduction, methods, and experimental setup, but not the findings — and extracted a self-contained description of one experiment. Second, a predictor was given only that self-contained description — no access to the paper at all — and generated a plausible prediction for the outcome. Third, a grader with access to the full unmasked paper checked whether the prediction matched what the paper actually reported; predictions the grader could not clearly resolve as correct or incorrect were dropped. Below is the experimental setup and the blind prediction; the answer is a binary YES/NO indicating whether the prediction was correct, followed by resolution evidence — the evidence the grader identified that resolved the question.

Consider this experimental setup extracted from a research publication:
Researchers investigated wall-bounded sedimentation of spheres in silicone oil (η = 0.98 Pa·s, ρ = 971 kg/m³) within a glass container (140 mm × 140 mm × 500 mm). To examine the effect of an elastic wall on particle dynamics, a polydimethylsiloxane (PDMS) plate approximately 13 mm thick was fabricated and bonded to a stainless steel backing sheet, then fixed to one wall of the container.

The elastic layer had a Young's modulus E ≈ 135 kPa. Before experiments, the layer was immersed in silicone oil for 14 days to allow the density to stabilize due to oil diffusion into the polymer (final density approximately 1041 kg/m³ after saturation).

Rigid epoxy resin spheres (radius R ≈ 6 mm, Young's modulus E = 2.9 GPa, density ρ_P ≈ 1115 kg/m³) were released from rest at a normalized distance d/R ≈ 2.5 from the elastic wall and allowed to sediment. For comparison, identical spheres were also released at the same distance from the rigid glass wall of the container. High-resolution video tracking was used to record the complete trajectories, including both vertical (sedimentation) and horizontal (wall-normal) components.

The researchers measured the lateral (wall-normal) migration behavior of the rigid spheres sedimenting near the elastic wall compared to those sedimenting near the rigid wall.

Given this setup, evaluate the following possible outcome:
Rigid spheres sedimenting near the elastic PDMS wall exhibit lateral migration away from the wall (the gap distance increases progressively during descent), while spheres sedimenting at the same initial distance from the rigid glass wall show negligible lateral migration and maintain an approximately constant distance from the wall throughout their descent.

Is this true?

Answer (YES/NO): NO